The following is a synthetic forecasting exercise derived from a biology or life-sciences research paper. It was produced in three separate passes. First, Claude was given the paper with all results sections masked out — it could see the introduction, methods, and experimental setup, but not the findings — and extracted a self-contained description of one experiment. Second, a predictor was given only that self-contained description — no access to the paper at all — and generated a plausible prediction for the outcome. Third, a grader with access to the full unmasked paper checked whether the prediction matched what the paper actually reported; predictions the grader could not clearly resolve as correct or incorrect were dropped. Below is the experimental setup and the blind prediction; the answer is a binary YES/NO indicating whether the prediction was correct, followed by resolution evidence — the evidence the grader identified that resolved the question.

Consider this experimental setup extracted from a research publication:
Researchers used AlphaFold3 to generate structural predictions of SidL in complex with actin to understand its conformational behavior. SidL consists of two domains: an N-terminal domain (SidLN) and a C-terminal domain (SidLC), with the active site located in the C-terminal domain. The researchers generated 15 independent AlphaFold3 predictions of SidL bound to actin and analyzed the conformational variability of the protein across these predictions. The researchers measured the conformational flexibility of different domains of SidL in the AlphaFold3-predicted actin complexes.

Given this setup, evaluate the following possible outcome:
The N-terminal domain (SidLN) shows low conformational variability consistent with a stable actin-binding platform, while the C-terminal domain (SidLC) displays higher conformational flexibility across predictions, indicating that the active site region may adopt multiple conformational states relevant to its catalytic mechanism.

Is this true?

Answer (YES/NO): NO